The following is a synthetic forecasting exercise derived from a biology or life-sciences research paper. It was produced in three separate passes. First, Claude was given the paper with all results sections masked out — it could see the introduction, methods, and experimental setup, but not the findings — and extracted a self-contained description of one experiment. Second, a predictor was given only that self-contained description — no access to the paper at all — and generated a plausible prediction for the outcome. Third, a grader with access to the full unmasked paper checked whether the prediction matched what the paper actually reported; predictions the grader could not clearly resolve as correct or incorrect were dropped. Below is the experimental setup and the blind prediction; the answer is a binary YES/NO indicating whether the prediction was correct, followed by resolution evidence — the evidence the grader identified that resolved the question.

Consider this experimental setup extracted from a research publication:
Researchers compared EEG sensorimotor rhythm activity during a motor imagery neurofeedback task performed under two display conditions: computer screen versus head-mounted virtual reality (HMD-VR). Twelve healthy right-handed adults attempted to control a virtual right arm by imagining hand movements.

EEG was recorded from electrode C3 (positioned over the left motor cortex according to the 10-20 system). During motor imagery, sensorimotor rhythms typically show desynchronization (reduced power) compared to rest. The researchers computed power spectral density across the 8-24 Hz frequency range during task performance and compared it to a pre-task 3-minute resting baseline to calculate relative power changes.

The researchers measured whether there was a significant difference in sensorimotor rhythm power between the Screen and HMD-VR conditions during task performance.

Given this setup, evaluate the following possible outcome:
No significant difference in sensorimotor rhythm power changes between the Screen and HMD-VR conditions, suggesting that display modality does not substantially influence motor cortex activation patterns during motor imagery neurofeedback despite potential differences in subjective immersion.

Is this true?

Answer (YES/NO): YES